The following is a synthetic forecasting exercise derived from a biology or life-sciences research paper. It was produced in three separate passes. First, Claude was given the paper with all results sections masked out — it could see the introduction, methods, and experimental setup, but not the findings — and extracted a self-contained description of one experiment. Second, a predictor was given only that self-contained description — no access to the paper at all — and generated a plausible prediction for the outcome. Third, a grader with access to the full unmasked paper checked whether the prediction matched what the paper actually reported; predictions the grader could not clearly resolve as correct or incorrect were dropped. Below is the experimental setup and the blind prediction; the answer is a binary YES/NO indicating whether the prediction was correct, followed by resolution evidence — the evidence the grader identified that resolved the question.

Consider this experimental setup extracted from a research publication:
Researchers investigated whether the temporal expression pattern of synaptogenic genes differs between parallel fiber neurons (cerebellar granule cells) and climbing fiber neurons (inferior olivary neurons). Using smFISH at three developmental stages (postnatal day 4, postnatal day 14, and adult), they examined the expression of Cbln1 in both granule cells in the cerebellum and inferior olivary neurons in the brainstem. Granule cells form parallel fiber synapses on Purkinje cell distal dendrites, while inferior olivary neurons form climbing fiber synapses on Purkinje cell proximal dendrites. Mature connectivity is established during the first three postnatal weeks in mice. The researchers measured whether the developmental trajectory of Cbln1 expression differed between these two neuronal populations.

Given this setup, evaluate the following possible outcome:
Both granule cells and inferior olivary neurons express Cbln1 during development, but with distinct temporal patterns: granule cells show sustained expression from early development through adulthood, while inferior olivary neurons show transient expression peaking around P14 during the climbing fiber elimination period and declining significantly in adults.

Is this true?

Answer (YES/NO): NO